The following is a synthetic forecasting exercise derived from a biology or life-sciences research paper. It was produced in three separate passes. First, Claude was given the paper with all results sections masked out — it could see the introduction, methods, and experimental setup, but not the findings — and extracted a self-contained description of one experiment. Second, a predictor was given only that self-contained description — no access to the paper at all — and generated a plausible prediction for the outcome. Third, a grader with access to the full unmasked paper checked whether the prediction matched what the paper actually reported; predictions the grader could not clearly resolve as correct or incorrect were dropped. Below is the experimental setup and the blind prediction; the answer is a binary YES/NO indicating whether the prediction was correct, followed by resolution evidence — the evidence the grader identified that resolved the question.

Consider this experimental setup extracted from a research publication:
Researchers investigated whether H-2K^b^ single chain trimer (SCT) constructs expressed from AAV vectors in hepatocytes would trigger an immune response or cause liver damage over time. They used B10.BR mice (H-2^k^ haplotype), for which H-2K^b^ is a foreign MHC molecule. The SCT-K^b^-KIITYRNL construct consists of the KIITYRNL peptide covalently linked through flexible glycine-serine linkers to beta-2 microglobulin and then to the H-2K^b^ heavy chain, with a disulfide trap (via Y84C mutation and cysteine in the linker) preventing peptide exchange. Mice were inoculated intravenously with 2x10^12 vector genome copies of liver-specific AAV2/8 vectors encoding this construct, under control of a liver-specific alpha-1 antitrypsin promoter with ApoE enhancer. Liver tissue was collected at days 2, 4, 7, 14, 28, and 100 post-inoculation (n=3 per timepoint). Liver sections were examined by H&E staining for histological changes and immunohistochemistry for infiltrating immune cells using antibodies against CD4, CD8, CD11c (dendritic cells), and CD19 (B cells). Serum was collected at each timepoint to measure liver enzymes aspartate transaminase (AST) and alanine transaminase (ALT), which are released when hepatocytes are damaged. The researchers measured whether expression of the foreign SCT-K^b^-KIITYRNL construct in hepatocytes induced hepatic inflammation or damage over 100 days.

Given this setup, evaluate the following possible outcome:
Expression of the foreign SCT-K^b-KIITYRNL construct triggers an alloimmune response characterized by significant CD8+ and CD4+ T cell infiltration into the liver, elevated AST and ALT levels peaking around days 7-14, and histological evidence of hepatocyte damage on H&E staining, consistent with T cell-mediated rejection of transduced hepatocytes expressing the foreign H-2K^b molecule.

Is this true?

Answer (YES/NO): NO